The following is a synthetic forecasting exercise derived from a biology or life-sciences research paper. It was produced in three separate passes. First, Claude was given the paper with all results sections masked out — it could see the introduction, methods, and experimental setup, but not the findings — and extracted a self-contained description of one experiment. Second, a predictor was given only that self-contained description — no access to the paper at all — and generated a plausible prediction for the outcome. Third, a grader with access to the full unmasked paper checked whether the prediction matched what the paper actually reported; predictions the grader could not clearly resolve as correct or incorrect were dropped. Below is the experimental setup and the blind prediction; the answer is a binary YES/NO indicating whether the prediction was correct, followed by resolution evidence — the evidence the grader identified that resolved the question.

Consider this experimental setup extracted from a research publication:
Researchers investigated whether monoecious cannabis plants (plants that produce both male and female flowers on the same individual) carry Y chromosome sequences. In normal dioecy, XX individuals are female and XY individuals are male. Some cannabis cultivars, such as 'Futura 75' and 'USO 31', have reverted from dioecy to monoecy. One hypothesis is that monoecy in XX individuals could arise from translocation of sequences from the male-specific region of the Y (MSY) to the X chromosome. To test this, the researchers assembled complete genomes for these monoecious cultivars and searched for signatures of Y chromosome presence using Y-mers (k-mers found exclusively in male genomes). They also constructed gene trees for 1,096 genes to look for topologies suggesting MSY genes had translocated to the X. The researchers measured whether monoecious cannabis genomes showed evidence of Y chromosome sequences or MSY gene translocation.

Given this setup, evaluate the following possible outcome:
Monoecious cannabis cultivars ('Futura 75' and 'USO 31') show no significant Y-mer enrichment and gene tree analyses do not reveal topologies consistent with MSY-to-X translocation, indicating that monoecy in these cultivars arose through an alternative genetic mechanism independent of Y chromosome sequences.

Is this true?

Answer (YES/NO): YES